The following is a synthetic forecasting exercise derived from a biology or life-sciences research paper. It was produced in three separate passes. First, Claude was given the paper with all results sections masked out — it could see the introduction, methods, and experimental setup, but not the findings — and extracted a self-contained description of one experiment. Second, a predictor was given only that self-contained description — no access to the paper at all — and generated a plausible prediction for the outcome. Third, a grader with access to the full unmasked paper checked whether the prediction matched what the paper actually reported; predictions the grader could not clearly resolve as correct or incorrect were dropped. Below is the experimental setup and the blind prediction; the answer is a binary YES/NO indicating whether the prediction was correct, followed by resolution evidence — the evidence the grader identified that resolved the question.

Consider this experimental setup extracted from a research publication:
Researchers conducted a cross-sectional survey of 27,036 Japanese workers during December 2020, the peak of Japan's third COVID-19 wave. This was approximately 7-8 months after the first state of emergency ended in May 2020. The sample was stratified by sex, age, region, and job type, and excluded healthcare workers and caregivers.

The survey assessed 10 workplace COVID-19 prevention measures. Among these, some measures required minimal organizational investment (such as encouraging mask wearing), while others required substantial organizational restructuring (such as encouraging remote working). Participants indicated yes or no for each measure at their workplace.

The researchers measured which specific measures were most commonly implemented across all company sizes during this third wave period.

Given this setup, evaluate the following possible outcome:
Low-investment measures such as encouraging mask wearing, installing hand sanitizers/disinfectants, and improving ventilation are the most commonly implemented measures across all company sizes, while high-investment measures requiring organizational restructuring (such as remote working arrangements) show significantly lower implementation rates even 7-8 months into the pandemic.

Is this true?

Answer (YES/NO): YES